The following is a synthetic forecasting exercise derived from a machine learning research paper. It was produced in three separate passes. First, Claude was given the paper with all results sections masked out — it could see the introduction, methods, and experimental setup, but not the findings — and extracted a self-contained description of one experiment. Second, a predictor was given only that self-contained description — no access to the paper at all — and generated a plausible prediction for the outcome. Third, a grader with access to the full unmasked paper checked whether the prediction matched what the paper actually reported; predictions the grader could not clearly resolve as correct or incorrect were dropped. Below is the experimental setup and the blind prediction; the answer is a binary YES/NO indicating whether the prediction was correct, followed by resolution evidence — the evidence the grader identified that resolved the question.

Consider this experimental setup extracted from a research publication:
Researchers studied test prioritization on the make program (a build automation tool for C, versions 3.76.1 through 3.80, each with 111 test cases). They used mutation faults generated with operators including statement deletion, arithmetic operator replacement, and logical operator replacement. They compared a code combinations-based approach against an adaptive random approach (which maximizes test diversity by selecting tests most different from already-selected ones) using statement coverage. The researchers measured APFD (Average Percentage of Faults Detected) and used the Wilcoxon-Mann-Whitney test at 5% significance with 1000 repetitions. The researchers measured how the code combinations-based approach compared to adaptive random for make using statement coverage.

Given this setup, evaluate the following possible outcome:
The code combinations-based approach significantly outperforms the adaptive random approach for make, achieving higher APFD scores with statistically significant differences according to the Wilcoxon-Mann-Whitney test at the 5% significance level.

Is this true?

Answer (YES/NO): NO